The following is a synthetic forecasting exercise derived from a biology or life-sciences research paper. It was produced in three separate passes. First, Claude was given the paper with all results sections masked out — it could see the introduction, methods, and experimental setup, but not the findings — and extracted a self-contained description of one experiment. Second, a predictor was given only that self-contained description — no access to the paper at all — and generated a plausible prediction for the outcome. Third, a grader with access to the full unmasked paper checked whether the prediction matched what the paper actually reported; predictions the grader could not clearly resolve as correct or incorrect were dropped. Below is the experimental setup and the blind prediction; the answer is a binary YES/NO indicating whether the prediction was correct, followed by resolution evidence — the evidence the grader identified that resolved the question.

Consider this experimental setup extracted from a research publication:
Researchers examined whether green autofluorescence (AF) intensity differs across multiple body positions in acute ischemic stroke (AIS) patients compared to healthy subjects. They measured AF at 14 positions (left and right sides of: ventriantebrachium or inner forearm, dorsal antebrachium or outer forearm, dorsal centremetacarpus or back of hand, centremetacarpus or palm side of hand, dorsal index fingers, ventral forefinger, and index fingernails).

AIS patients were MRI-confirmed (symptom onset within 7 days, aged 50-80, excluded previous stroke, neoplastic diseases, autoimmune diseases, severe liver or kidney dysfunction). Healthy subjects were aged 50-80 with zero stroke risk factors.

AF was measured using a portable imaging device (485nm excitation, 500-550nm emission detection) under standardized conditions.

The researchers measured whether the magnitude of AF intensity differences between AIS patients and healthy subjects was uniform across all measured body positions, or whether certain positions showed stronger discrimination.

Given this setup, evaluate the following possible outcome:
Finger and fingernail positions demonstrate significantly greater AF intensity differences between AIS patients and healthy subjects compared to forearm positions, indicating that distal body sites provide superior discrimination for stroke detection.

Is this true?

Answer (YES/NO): YES